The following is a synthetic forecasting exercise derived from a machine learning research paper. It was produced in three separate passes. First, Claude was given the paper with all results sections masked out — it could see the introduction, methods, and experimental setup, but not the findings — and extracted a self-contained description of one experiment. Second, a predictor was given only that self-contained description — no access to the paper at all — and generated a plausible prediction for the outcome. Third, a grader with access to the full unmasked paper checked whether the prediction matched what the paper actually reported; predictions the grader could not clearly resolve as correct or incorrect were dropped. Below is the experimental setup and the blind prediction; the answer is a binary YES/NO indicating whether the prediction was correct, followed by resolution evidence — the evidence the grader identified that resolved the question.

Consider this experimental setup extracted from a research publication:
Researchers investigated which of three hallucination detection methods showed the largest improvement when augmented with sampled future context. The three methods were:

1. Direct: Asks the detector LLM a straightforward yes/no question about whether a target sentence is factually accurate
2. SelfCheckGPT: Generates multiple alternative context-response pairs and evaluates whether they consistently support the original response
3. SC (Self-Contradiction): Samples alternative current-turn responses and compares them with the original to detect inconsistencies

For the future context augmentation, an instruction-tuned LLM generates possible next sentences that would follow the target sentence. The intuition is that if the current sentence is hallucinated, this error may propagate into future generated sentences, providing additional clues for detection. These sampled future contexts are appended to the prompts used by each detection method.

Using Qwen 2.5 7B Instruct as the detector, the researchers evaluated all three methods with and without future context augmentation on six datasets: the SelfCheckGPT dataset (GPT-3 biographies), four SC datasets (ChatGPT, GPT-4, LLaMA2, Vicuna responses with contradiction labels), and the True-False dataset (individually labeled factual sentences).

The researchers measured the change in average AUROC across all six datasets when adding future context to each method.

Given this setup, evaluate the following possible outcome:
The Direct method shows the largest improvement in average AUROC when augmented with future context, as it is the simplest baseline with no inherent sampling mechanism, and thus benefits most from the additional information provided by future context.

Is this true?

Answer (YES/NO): NO